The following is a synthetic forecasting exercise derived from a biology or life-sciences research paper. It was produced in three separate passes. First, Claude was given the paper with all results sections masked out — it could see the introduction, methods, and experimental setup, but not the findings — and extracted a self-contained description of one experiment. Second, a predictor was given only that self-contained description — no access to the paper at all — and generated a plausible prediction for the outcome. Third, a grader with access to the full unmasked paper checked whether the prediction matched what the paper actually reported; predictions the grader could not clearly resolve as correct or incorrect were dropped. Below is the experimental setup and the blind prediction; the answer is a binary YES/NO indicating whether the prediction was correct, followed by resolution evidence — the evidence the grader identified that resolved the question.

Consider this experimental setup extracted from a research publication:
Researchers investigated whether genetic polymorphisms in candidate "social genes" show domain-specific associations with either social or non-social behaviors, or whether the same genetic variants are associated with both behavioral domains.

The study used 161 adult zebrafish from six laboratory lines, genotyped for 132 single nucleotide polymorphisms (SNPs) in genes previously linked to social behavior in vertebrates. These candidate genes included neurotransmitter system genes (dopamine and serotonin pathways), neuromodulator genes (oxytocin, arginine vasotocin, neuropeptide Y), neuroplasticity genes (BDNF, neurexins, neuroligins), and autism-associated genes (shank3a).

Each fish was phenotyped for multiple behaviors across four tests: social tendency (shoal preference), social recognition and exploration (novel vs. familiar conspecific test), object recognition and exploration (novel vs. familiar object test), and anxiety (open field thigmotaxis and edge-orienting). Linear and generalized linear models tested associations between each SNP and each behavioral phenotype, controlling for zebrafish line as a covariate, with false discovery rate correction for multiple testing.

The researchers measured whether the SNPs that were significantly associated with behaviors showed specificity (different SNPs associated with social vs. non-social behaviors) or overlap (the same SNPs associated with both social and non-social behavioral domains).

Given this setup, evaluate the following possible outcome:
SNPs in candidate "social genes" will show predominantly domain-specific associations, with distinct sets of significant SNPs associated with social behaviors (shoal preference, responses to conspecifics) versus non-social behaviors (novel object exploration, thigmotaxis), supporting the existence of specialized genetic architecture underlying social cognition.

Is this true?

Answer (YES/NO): NO